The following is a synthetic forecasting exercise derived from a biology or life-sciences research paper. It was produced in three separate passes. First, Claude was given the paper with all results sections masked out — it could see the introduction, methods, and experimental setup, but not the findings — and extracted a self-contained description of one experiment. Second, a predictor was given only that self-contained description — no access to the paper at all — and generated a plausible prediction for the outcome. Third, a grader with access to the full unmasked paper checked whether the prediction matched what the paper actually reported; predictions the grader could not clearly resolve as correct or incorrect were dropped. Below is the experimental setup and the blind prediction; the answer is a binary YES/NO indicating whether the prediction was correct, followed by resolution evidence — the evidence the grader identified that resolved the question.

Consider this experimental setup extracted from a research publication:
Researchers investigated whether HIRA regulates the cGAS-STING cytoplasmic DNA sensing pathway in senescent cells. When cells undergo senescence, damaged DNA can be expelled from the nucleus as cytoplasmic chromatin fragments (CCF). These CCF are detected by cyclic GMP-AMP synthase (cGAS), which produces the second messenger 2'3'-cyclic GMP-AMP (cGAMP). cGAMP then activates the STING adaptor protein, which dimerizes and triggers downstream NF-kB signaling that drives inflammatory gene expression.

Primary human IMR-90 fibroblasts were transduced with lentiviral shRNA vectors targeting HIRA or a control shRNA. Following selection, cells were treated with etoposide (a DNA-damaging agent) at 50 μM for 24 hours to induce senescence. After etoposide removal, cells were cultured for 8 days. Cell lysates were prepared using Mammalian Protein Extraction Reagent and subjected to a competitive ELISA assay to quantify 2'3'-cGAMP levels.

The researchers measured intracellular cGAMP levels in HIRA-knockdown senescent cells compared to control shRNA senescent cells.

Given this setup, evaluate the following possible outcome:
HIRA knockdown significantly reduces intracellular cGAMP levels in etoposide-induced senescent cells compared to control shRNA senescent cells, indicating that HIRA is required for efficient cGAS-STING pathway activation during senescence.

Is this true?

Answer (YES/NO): YES